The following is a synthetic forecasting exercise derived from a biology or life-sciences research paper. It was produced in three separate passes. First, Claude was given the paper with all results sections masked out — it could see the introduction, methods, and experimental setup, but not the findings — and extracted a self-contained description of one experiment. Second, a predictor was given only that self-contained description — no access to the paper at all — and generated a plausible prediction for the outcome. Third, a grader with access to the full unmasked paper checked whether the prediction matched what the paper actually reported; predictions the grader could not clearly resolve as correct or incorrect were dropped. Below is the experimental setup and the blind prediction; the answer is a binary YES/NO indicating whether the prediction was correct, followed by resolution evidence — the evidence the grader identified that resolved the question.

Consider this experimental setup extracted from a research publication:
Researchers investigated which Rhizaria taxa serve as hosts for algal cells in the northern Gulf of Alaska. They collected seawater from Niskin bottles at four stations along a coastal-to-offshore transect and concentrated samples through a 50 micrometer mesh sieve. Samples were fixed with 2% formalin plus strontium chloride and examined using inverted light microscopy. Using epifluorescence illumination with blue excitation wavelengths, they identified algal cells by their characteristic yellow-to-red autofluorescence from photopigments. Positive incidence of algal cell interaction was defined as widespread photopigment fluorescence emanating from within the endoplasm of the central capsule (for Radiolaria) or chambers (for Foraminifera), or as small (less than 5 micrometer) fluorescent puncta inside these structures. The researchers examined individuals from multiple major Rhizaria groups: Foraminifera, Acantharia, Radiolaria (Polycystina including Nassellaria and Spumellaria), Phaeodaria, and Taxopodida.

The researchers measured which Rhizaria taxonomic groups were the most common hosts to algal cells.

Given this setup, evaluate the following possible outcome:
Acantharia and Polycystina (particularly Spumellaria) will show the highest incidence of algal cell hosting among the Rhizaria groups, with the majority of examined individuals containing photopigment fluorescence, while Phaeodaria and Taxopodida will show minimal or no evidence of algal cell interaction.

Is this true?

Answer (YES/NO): NO